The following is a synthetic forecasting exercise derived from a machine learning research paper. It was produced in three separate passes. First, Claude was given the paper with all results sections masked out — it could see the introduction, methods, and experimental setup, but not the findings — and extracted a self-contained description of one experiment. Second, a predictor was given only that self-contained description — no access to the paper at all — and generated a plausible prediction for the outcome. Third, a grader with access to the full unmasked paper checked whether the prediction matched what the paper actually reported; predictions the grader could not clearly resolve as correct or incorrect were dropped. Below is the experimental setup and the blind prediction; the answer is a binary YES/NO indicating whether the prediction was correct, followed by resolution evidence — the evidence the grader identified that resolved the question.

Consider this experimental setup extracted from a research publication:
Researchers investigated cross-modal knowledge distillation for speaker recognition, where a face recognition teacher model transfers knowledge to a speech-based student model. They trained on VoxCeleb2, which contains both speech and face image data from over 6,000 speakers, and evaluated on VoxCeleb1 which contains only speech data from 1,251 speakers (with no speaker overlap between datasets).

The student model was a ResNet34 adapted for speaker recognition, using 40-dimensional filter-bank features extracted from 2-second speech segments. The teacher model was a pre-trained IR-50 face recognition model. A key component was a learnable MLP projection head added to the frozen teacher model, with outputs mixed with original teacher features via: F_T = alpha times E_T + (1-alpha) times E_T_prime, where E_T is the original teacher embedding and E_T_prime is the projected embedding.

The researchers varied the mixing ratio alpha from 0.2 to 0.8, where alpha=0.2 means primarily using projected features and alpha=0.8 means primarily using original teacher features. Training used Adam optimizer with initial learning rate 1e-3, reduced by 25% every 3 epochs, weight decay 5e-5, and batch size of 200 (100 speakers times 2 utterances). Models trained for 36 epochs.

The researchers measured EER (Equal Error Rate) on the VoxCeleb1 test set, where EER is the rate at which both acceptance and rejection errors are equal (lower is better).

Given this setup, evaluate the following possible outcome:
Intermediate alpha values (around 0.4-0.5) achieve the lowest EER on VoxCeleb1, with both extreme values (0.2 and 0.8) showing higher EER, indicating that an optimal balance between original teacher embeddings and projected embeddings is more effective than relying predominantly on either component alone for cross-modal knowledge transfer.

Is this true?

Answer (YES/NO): NO